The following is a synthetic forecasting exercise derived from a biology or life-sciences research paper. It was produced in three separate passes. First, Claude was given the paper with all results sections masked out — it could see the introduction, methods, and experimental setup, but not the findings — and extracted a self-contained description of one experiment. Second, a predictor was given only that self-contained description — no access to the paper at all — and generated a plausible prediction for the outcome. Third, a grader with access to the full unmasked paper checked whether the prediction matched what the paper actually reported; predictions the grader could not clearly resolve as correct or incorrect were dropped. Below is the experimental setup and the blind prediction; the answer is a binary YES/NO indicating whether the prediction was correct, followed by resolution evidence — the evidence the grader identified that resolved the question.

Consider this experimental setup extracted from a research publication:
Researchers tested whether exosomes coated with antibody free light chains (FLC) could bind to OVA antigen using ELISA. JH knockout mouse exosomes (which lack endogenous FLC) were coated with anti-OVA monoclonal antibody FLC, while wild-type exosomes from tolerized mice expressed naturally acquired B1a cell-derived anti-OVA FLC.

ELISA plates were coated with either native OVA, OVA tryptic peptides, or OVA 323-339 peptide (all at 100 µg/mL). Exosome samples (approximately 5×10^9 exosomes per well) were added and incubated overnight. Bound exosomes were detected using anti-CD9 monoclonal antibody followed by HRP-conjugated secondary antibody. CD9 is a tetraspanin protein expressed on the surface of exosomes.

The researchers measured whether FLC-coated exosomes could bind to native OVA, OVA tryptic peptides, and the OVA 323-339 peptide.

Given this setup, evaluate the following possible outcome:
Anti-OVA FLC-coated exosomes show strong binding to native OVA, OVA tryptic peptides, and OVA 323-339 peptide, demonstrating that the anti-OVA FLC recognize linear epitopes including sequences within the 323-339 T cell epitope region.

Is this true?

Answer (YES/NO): NO